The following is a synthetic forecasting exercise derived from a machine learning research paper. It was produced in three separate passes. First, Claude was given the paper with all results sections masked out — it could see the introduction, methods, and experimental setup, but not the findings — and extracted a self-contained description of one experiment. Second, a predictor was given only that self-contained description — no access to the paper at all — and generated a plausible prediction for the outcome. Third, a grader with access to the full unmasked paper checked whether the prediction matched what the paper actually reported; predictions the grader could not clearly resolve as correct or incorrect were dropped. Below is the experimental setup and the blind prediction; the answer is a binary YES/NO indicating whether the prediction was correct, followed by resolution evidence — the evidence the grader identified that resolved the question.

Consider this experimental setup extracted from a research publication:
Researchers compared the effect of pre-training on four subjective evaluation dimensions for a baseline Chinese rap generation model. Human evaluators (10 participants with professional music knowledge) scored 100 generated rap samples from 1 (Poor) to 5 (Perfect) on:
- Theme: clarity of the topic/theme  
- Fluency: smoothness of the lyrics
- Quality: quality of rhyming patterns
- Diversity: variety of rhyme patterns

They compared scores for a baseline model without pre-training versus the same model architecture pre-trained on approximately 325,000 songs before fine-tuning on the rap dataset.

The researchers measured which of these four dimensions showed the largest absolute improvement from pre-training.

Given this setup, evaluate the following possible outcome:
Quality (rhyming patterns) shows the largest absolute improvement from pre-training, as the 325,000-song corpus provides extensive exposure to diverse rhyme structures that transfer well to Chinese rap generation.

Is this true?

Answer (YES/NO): NO